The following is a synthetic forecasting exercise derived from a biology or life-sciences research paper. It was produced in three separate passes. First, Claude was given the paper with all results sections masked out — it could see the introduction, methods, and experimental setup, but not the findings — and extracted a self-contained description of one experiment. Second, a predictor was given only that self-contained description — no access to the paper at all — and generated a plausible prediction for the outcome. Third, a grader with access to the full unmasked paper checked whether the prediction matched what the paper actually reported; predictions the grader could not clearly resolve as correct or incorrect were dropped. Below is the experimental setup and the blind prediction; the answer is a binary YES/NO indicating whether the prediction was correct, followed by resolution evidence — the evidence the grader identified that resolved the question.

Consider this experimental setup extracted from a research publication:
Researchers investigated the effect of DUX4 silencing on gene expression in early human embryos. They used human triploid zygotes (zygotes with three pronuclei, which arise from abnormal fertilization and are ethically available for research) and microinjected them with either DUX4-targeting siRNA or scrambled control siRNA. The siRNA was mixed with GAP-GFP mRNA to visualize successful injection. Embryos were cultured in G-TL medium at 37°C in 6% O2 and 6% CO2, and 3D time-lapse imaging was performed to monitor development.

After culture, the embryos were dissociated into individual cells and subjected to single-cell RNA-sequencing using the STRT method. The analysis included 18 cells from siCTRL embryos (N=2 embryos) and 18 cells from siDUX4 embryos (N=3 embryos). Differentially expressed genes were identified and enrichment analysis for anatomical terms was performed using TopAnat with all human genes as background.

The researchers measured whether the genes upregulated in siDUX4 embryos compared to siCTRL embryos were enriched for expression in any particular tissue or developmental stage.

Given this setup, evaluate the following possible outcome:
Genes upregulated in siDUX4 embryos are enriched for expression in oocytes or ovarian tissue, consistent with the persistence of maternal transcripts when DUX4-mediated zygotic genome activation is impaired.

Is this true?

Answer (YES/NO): YES